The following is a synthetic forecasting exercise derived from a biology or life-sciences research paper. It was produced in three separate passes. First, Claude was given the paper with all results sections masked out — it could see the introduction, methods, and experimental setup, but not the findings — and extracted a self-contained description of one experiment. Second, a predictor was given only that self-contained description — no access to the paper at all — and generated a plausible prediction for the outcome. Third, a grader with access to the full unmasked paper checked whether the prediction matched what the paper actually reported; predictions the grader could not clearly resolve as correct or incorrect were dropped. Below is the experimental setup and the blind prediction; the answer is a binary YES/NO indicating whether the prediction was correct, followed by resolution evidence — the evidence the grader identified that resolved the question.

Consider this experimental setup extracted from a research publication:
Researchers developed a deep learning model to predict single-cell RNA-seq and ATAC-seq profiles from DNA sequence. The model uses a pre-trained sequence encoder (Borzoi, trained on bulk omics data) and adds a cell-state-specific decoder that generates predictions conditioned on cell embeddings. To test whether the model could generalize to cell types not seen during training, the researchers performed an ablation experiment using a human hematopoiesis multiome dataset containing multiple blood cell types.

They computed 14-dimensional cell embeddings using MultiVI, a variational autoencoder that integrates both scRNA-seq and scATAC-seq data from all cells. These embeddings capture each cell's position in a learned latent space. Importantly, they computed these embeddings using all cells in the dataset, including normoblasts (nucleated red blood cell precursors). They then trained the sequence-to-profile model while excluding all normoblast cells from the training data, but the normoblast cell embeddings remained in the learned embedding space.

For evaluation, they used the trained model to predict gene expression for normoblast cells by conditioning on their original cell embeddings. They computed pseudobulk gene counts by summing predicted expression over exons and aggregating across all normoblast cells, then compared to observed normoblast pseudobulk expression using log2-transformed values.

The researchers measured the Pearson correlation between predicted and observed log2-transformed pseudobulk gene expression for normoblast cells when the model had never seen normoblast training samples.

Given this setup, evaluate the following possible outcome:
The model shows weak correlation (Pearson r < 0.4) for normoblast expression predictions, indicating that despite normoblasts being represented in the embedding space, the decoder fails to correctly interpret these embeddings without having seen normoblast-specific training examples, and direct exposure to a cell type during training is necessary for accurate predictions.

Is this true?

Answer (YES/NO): NO